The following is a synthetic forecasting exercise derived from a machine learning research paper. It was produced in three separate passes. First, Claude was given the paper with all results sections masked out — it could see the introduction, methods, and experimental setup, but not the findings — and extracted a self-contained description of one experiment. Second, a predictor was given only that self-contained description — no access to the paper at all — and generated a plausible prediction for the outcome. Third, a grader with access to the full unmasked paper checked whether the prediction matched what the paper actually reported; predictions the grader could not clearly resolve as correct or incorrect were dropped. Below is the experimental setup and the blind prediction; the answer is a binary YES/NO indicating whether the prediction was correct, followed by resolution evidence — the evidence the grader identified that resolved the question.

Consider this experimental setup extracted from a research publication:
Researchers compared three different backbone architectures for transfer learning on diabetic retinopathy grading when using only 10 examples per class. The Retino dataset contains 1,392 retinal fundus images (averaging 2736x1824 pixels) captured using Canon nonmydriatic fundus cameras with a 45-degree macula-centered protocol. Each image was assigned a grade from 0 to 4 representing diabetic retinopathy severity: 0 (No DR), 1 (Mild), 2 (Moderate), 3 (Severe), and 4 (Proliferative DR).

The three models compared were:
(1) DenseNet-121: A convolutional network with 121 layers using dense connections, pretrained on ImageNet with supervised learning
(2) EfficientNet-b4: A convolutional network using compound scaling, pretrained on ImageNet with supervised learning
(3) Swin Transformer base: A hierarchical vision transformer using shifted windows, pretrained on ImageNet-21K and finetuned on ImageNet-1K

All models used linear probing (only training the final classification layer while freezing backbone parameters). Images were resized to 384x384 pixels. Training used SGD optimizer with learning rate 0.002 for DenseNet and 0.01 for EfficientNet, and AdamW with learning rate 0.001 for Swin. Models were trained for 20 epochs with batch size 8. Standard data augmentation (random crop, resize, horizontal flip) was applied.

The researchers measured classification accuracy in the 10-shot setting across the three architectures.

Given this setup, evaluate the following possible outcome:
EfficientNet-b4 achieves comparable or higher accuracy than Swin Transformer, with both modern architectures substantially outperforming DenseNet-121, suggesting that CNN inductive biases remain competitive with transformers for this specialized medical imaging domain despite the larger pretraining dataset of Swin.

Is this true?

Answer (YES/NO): YES